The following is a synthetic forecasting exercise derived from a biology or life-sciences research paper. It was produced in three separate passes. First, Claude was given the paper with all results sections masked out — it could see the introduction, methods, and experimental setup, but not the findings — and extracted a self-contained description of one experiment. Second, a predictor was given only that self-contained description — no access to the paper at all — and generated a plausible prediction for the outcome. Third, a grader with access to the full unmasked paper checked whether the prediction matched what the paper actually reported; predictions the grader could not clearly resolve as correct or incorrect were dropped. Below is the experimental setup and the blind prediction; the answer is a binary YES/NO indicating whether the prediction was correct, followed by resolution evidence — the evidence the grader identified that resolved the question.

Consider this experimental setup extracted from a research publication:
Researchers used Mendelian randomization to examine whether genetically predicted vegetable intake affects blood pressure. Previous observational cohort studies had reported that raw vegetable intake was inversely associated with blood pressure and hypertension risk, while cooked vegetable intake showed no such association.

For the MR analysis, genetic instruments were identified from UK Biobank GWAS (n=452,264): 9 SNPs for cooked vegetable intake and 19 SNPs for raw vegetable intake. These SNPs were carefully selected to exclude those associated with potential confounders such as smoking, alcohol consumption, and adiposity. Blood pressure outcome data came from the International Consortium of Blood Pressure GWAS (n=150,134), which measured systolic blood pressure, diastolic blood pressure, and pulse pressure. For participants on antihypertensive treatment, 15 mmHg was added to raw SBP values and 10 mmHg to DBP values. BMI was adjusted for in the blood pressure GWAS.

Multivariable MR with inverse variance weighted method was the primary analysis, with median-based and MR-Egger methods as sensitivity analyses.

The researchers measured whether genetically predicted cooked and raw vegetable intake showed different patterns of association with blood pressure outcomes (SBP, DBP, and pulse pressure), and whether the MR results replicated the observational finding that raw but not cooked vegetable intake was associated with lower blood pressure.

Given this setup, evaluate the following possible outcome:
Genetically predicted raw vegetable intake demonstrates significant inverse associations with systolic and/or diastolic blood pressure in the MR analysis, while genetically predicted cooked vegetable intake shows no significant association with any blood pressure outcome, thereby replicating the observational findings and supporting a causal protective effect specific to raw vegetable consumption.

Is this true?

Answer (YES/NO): NO